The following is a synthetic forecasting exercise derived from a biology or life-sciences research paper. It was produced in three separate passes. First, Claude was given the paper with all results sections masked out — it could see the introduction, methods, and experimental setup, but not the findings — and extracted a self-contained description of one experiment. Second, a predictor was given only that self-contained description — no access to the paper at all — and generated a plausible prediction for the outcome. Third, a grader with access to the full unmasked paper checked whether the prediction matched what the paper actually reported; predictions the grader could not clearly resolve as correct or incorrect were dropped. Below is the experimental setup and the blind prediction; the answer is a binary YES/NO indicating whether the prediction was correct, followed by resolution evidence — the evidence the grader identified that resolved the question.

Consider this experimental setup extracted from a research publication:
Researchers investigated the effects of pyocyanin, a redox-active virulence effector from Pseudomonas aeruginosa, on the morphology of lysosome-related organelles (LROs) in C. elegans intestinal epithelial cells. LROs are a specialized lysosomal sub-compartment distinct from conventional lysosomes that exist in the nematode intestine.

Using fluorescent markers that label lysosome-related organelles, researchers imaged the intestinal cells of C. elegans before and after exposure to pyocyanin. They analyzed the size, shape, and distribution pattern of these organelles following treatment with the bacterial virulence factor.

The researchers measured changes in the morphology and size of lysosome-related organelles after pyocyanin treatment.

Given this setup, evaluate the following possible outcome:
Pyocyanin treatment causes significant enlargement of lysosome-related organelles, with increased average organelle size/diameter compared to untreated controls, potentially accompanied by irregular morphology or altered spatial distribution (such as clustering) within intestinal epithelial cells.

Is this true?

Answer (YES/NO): NO